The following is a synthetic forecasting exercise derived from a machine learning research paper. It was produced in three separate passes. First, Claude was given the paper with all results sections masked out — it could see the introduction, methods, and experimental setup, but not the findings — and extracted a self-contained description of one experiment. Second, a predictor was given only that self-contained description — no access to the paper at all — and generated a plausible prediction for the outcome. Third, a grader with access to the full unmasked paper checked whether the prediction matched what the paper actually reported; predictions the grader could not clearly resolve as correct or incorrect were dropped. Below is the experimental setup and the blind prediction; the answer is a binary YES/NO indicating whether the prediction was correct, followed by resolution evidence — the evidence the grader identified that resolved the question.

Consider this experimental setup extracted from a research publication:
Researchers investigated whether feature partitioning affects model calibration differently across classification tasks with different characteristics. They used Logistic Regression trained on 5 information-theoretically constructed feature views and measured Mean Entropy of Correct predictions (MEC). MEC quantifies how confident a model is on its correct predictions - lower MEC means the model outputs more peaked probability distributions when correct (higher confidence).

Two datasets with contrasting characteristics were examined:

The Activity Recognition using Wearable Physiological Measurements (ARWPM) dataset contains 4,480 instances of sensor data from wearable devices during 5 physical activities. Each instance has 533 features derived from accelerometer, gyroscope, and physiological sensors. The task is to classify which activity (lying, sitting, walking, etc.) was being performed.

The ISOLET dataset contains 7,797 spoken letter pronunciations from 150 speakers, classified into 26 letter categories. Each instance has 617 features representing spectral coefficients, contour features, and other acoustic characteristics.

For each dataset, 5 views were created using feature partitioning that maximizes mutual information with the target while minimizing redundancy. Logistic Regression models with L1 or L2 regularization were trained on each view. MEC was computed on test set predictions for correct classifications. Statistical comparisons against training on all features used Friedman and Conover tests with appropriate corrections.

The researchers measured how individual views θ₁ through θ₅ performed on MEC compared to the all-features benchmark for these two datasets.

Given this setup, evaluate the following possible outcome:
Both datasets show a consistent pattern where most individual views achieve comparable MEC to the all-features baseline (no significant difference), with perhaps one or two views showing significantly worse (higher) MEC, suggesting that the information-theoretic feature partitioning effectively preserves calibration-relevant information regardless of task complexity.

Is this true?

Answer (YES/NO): NO